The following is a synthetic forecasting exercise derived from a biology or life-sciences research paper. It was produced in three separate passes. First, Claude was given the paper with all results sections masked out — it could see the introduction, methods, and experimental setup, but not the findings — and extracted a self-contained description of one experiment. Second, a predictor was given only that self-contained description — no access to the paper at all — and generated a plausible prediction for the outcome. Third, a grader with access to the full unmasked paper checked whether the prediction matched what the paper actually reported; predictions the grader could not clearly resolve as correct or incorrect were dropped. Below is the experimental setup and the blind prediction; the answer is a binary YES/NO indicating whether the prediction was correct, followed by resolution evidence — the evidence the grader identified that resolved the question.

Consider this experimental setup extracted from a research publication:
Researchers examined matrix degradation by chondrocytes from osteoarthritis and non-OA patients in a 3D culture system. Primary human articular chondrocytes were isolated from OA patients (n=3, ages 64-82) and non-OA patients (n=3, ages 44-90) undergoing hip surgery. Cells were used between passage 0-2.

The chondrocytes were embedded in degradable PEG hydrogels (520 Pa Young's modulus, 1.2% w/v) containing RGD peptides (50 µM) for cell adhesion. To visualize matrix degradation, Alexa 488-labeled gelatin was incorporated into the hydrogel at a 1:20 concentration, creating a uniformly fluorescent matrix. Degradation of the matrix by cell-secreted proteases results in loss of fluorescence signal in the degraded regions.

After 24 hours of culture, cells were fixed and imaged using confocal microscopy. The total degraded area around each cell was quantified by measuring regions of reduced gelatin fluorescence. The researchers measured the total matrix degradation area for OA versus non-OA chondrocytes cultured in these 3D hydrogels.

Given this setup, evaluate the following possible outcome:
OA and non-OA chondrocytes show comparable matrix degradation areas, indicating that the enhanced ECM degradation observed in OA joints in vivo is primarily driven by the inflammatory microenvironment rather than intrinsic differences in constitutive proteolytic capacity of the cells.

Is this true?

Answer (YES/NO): NO